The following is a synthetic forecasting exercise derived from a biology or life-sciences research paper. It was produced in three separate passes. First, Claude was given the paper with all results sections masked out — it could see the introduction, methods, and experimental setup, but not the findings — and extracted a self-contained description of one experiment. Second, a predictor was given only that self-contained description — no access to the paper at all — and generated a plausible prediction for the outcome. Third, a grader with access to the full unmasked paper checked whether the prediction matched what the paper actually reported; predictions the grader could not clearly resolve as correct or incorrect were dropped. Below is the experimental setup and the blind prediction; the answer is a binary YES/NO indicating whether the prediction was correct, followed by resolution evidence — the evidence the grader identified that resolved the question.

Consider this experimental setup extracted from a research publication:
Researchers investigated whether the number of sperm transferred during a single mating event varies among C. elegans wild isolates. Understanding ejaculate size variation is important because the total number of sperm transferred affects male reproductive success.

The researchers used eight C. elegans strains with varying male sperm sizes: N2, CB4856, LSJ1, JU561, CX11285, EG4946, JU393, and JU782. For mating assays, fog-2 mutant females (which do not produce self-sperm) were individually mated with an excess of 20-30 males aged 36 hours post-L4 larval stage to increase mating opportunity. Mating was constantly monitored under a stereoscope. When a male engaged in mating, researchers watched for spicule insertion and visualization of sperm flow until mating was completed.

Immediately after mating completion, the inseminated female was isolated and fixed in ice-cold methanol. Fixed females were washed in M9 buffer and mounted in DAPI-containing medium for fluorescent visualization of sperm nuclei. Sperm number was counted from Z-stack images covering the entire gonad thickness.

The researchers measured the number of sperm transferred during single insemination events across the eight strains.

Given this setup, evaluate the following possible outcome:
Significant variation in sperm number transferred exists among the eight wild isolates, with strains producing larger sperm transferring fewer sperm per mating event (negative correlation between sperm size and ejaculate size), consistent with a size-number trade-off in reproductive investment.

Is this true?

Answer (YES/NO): NO